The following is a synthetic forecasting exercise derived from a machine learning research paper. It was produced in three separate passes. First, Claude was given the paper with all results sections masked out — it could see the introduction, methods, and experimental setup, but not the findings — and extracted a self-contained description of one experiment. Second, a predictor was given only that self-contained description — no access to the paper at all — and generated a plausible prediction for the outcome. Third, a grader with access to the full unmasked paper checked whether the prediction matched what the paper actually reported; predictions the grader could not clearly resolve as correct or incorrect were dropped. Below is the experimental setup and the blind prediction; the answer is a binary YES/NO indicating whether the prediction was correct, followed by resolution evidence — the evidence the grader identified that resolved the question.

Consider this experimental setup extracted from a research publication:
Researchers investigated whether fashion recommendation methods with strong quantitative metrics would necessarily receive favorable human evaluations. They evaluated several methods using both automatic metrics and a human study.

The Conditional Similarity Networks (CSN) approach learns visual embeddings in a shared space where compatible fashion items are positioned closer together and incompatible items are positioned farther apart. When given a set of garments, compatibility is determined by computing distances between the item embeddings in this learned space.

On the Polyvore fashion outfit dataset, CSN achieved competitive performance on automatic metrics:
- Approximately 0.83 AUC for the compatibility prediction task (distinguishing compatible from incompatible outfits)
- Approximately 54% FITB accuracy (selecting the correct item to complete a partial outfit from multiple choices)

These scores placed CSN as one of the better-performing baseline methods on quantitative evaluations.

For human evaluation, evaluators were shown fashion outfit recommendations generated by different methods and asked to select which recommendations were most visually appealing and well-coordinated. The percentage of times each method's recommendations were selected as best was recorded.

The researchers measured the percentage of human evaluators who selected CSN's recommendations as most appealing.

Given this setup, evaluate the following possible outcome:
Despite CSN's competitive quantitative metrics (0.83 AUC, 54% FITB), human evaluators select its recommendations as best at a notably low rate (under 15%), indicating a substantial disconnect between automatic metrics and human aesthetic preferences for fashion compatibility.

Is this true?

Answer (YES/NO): YES